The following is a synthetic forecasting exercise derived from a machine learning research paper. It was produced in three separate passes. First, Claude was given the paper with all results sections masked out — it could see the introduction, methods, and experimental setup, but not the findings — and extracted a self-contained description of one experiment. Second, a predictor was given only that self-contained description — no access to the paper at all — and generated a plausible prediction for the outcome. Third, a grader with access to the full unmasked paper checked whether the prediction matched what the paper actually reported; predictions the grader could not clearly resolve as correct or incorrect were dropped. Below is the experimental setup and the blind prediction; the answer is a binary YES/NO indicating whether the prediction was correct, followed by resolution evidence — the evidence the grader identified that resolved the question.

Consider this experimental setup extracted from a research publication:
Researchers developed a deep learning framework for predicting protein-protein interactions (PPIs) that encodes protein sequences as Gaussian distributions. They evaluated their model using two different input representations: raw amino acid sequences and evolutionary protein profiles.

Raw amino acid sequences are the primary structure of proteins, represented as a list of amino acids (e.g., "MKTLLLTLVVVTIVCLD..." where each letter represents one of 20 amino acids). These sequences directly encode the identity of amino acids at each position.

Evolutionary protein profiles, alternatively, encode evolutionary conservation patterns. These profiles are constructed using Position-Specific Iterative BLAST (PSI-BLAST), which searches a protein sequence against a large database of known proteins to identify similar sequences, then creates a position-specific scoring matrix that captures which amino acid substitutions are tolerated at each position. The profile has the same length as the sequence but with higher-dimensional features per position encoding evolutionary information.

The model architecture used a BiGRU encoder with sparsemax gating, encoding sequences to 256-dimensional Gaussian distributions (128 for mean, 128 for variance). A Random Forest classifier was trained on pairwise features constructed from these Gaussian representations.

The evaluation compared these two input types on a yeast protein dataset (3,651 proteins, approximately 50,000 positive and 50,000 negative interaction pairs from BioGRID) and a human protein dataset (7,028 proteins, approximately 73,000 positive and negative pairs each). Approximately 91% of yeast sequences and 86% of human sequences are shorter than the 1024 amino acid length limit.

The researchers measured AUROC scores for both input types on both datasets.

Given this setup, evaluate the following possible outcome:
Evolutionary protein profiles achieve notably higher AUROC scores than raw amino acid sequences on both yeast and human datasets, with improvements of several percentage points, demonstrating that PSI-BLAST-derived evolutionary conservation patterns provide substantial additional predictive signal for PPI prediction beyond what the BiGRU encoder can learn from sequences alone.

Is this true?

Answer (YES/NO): NO